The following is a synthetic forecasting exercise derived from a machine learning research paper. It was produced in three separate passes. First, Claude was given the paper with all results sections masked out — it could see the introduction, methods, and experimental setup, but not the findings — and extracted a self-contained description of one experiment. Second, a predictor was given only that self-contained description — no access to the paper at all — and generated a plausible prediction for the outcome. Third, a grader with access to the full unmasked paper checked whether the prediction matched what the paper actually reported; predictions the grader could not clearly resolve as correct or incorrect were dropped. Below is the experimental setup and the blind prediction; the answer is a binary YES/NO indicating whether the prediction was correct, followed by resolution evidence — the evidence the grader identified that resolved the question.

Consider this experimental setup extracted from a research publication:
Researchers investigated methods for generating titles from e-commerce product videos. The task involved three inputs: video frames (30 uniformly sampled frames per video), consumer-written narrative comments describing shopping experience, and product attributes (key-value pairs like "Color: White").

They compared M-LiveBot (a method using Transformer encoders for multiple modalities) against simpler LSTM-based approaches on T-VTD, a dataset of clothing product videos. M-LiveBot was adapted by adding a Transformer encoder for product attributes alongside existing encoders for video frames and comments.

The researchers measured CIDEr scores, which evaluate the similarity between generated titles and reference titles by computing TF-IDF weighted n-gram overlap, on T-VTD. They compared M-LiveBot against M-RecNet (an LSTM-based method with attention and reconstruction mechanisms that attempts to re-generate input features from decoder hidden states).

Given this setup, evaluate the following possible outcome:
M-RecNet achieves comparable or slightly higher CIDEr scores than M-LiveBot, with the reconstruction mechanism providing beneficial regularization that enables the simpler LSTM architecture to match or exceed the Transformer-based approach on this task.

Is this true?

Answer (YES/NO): YES